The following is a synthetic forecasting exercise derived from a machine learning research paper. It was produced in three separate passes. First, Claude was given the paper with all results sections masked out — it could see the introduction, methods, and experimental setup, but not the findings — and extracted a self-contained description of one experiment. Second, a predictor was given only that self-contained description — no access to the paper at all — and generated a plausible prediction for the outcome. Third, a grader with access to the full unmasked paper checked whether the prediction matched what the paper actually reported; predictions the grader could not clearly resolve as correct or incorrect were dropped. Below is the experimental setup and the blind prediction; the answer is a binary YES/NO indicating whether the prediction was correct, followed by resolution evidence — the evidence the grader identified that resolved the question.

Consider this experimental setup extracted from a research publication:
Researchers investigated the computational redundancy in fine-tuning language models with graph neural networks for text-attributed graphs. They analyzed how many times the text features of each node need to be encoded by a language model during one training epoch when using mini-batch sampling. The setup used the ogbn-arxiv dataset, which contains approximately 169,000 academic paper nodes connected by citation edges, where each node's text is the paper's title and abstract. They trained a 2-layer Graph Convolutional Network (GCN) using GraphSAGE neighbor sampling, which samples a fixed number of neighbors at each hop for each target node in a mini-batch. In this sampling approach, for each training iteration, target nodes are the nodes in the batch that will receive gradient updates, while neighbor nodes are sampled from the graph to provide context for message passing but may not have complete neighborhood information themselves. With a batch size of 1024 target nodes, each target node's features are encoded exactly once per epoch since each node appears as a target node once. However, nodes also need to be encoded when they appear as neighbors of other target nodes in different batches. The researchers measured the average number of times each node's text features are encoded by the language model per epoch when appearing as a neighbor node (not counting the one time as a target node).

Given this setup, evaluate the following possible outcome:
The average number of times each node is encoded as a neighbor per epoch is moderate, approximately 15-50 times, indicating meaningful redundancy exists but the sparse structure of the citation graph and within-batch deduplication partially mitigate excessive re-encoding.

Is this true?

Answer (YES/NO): YES